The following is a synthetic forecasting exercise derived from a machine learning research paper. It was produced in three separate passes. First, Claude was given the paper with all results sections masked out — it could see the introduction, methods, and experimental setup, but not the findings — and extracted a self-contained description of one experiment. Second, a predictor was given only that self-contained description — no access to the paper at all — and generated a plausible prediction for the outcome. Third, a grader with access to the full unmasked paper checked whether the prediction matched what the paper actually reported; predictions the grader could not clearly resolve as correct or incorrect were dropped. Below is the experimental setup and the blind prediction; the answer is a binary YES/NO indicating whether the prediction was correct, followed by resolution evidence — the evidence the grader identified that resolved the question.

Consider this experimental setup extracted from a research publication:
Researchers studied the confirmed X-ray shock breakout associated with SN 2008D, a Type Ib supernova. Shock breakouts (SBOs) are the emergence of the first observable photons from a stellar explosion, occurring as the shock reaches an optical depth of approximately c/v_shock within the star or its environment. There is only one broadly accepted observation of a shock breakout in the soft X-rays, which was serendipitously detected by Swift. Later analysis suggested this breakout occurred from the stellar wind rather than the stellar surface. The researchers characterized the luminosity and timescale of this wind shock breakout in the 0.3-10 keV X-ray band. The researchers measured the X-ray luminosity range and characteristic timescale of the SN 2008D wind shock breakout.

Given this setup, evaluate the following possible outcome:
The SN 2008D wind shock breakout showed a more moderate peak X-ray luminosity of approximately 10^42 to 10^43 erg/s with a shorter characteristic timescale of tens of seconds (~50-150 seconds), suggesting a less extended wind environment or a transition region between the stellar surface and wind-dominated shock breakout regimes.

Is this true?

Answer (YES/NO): NO